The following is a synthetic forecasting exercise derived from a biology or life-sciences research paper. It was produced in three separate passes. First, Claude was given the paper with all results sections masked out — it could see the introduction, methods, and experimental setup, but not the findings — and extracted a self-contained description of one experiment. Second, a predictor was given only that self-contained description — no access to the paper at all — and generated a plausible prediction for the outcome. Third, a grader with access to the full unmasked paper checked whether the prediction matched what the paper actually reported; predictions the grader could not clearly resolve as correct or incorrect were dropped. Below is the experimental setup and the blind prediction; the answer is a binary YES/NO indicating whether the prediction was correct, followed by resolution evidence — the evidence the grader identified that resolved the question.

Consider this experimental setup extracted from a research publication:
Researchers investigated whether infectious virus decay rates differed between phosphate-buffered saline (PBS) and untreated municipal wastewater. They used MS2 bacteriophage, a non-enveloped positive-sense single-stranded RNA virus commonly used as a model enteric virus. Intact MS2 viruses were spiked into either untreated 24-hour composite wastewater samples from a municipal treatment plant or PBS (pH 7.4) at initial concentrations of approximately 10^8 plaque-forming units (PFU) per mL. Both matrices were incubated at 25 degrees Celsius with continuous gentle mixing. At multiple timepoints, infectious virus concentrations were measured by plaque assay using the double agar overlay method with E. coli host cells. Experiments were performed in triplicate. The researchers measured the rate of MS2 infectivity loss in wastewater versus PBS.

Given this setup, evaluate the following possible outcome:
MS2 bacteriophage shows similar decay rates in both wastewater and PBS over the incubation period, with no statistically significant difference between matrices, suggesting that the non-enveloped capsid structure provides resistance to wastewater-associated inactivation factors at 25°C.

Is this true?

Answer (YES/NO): NO